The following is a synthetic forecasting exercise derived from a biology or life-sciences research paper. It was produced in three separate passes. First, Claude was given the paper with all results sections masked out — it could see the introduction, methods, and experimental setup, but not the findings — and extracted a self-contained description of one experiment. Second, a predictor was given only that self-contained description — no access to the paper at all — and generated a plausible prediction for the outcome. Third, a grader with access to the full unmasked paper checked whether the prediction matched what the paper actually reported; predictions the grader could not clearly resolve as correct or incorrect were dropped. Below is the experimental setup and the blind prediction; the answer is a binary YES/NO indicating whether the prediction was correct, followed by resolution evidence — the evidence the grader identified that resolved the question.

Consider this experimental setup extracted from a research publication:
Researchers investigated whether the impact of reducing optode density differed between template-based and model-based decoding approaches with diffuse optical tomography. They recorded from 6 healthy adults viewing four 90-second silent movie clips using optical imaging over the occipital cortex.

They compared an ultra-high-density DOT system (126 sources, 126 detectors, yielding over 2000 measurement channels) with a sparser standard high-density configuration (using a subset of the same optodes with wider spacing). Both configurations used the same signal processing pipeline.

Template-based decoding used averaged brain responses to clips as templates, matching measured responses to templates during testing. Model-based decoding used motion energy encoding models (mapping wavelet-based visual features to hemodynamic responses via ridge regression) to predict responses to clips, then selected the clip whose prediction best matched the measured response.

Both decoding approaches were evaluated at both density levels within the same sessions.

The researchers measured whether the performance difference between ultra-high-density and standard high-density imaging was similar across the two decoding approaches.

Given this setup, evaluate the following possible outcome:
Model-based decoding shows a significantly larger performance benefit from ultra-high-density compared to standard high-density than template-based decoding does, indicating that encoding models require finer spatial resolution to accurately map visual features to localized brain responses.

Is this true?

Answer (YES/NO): NO